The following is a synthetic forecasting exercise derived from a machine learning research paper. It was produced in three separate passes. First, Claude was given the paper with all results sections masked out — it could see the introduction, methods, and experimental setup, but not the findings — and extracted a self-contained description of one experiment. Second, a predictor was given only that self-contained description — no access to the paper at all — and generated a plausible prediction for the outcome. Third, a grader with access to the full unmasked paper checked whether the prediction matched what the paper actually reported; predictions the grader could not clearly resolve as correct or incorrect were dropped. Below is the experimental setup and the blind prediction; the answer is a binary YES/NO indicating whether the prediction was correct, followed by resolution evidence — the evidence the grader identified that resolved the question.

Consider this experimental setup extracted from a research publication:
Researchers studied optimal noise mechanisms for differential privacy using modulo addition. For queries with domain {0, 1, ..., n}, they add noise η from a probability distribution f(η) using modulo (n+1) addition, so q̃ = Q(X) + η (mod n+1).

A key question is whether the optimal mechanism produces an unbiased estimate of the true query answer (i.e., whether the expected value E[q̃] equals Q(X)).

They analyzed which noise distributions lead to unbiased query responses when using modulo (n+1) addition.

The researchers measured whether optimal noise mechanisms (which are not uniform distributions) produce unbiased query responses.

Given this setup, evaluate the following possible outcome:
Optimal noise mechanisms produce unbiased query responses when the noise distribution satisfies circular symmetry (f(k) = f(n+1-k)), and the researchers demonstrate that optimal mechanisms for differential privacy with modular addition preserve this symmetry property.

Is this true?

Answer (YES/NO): NO